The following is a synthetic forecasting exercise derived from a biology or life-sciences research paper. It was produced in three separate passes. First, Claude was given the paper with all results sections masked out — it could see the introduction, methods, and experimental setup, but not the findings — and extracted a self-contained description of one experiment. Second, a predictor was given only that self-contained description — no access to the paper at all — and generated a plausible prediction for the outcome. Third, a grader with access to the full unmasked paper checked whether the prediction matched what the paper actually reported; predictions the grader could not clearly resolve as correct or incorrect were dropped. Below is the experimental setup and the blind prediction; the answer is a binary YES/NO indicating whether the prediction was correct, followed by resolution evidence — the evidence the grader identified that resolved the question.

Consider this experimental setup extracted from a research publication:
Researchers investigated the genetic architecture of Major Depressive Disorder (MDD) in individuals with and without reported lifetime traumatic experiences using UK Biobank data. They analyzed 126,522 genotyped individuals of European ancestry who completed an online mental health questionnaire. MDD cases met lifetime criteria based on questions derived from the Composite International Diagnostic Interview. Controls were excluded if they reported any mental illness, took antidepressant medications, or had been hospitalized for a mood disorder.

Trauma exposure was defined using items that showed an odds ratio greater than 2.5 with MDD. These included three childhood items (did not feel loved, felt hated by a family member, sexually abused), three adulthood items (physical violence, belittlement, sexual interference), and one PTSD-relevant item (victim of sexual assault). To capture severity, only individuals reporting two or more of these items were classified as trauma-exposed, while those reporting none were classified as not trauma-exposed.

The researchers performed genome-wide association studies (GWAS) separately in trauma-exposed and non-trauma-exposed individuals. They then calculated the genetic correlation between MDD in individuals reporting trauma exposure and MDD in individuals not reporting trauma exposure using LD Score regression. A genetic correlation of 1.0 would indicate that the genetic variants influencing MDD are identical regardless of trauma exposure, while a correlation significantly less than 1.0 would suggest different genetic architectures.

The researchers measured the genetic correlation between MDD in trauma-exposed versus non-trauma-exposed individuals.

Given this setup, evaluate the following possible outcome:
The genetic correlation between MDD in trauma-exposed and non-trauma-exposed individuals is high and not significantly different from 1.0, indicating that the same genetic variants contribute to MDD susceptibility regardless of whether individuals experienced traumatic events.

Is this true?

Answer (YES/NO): YES